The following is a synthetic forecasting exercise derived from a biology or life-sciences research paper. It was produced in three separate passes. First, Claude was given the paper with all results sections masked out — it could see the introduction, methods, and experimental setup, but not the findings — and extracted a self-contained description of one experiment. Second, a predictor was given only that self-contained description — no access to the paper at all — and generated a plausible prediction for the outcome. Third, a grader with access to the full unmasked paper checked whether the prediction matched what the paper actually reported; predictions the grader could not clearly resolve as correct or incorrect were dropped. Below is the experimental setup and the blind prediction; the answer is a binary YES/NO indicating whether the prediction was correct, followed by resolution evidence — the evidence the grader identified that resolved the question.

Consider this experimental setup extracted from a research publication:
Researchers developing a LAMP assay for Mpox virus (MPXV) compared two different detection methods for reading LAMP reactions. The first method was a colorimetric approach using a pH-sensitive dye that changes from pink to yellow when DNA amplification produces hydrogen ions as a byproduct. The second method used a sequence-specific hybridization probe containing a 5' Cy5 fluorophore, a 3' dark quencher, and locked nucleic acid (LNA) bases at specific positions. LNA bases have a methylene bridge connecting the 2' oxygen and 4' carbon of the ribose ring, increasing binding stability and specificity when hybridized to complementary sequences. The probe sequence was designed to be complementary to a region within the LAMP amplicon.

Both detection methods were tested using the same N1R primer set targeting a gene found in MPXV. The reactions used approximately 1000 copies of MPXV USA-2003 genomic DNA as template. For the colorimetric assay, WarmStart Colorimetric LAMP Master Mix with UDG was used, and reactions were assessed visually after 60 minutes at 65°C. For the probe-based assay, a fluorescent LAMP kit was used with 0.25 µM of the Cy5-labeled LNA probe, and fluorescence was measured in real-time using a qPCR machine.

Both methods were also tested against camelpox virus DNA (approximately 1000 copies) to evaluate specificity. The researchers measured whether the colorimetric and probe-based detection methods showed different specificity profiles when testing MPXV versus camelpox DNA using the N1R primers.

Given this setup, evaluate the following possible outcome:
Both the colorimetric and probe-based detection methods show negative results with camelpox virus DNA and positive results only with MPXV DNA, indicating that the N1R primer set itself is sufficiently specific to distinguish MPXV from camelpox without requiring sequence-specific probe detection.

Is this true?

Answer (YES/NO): NO